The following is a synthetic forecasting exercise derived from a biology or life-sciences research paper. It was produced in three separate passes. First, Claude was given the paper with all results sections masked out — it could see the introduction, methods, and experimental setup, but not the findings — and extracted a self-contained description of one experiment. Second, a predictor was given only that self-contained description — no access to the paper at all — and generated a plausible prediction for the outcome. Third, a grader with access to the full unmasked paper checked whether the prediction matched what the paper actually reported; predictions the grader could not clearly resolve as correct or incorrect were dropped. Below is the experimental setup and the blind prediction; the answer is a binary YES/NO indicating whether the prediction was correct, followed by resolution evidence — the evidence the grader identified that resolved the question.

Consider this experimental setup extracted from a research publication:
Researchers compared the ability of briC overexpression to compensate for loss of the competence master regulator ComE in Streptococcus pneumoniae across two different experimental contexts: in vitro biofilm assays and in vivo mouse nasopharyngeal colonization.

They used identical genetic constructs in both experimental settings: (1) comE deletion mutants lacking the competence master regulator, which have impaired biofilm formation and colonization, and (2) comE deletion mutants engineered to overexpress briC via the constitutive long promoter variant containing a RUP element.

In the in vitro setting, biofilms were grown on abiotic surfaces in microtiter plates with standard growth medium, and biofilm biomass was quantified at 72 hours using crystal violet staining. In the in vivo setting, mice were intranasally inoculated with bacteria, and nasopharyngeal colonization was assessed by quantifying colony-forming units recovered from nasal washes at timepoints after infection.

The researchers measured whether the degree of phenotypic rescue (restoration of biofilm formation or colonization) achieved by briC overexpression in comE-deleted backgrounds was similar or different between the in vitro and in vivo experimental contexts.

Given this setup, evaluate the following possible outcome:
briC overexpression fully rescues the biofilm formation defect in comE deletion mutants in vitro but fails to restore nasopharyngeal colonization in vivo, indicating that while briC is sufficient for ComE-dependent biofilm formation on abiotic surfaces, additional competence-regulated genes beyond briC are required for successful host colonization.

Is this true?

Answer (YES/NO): NO